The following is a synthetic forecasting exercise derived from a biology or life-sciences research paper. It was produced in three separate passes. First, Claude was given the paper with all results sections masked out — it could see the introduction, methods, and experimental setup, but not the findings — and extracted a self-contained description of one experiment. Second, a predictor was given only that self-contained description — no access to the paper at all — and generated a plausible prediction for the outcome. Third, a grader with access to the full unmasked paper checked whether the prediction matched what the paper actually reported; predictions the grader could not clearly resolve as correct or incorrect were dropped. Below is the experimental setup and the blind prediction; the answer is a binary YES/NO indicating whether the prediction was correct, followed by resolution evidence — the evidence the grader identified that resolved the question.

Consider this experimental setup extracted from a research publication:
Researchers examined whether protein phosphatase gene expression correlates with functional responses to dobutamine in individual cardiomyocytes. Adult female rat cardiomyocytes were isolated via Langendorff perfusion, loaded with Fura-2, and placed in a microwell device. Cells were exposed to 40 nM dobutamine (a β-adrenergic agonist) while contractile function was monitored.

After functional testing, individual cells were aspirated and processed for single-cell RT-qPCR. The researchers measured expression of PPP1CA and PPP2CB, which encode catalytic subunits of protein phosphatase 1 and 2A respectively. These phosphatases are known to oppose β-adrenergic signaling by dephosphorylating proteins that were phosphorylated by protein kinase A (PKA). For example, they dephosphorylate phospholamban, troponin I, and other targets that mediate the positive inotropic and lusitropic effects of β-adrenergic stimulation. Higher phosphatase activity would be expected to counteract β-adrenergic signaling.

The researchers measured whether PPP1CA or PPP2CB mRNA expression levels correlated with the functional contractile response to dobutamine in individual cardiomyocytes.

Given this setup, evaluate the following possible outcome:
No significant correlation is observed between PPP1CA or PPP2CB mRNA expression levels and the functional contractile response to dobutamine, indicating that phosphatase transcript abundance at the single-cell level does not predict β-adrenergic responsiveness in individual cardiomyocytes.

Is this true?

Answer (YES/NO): YES